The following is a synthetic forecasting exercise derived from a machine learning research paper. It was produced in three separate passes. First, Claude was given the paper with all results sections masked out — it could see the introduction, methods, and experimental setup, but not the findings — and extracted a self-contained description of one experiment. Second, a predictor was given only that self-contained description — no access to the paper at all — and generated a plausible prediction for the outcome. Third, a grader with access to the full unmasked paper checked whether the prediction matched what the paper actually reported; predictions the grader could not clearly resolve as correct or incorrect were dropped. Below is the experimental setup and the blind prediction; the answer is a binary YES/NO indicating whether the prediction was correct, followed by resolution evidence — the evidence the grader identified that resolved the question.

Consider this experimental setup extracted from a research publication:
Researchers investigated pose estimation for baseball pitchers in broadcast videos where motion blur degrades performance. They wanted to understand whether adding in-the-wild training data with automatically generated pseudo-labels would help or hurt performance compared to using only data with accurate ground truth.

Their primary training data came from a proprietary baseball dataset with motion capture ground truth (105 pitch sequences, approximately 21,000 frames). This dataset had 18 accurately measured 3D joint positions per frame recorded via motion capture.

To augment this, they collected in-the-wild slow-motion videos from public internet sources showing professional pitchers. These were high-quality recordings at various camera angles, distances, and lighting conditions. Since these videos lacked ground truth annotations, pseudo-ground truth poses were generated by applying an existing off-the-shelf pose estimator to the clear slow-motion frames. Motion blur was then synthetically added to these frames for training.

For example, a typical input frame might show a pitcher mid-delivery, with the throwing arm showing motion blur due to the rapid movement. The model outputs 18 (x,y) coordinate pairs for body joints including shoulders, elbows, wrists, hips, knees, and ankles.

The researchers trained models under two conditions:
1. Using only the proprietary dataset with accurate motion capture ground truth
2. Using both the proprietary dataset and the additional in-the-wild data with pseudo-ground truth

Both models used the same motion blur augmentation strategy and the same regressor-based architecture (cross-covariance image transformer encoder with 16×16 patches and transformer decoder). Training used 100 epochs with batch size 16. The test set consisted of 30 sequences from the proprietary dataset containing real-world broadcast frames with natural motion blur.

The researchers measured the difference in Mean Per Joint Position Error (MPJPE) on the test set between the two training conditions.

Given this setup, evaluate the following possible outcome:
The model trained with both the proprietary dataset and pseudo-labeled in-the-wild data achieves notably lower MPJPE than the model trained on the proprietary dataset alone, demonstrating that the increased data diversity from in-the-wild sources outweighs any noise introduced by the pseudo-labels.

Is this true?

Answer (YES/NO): YES